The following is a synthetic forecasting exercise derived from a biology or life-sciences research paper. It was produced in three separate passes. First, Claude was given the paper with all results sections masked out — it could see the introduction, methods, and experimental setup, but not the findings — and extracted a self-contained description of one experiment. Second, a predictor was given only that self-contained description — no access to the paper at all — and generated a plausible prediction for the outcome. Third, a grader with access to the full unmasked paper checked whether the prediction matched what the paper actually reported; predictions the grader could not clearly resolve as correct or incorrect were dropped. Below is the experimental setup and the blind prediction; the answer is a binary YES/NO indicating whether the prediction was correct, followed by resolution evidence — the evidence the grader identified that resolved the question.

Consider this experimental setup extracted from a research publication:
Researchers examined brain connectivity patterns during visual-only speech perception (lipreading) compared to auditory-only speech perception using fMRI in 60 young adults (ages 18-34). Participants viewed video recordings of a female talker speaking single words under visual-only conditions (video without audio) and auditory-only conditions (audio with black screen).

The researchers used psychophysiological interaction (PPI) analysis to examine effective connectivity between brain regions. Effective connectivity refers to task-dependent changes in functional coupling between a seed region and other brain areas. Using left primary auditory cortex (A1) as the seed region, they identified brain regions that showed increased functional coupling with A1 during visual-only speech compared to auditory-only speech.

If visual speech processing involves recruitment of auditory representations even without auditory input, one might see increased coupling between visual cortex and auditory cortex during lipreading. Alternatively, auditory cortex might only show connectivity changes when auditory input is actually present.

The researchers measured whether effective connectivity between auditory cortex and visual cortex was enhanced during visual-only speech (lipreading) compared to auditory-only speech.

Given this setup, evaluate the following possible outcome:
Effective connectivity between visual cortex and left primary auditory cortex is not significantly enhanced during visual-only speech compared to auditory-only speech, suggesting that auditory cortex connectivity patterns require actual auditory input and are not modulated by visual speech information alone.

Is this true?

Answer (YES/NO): NO